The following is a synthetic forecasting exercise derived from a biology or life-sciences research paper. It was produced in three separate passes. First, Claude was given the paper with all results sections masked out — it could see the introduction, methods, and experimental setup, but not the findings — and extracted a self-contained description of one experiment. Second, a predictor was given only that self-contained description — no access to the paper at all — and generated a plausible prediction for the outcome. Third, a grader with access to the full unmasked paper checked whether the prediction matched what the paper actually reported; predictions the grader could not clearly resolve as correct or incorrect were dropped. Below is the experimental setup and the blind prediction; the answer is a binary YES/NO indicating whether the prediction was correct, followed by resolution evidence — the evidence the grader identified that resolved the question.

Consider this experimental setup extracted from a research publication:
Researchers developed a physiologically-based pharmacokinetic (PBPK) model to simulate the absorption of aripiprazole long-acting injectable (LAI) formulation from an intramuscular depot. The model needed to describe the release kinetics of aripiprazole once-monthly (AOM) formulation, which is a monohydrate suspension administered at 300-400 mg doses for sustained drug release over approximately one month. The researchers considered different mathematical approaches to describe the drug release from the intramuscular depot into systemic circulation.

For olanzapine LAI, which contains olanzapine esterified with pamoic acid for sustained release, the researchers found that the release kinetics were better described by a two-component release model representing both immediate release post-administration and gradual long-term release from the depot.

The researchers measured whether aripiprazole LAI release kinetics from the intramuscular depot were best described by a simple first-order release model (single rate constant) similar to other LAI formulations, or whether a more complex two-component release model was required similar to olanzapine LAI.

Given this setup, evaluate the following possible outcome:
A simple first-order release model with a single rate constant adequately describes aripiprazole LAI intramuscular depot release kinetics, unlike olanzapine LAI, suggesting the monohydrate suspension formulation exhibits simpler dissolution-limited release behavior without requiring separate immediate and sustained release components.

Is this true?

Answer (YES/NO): YES